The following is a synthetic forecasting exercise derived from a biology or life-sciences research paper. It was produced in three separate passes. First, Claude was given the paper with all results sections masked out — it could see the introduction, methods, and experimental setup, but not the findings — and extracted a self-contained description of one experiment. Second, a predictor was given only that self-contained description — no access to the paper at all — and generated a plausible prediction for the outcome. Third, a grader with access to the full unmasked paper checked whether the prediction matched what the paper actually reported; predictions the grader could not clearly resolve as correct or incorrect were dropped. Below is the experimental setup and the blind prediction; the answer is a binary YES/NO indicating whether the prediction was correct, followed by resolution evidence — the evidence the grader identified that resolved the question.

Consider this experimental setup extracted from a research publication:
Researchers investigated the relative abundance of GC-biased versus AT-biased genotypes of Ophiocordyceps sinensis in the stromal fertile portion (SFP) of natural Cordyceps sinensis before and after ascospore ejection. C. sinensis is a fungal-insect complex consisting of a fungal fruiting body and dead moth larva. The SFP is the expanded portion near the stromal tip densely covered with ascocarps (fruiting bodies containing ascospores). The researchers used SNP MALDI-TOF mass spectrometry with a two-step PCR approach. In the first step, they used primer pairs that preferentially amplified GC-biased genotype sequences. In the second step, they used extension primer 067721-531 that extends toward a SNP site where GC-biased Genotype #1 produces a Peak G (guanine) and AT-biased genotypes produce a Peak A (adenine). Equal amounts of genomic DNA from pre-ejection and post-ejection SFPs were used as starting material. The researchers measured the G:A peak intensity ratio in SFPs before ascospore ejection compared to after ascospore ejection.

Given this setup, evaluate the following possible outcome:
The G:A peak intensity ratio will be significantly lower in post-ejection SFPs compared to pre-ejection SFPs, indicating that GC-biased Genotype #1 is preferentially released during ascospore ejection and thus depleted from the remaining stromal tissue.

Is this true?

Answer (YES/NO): NO